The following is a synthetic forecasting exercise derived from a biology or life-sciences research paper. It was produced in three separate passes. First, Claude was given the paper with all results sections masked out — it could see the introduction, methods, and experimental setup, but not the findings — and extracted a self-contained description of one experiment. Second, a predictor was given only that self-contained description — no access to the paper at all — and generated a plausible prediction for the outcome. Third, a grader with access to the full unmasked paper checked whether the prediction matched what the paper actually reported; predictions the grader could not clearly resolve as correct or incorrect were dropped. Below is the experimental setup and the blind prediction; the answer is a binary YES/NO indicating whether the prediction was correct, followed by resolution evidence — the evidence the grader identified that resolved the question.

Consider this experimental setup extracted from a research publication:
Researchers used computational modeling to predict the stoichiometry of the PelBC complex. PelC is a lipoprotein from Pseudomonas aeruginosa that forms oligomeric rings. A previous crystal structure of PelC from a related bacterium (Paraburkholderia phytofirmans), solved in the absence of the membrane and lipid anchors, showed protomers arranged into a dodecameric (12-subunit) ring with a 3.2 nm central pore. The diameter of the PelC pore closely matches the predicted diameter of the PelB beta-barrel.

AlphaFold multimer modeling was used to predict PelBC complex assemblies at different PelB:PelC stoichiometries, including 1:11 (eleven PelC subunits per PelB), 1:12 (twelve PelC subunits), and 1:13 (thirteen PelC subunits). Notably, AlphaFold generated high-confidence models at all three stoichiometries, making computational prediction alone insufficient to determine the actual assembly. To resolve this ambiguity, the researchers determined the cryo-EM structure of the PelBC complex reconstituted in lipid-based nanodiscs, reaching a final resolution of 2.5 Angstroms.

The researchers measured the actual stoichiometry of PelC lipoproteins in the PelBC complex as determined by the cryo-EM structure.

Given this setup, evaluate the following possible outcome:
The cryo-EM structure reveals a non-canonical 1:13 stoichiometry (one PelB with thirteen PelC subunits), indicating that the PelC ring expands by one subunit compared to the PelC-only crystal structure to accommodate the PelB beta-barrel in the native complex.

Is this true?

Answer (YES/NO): NO